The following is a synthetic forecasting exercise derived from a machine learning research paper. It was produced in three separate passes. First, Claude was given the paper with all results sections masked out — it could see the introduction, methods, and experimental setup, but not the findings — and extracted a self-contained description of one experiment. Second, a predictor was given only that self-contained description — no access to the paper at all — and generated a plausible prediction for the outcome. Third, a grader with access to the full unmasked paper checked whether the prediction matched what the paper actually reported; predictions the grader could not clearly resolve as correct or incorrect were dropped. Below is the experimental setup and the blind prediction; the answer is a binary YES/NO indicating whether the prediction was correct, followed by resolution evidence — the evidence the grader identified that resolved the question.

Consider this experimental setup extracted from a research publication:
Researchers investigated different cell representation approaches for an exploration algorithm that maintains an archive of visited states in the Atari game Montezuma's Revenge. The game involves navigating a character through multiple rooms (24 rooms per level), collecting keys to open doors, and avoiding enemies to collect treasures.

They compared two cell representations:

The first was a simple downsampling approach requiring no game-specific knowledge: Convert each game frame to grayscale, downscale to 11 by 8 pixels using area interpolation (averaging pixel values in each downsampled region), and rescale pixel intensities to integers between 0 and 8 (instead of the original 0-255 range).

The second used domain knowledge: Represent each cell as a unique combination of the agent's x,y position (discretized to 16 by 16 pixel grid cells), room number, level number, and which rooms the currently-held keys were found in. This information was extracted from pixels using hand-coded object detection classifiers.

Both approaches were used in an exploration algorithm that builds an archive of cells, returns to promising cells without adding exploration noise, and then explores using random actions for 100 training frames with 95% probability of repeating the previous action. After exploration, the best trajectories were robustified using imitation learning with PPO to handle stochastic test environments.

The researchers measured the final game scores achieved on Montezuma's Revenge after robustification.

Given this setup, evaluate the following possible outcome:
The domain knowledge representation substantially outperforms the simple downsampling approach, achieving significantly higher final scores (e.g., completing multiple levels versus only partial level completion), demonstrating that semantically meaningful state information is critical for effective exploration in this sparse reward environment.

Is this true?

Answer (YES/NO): YES